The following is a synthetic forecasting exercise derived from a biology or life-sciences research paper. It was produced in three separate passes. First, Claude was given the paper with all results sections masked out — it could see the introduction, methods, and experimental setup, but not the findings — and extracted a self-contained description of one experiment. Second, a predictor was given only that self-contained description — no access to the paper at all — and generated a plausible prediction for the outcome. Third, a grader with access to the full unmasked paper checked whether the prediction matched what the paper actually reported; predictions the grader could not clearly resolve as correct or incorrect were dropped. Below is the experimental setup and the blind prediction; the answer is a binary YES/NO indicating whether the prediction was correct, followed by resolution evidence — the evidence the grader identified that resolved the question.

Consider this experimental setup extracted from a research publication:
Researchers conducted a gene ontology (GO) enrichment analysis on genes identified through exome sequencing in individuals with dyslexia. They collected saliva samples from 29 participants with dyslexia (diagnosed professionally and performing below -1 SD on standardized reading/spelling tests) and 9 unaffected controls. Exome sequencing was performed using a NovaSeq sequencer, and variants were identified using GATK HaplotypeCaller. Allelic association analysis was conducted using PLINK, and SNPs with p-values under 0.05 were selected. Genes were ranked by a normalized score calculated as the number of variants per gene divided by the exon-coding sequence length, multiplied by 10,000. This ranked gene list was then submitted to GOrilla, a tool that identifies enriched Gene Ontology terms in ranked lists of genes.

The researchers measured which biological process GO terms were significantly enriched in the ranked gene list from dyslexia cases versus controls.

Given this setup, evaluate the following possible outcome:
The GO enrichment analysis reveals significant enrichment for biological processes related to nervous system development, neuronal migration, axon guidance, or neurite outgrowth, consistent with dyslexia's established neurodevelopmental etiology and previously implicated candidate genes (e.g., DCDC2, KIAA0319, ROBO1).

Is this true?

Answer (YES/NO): NO